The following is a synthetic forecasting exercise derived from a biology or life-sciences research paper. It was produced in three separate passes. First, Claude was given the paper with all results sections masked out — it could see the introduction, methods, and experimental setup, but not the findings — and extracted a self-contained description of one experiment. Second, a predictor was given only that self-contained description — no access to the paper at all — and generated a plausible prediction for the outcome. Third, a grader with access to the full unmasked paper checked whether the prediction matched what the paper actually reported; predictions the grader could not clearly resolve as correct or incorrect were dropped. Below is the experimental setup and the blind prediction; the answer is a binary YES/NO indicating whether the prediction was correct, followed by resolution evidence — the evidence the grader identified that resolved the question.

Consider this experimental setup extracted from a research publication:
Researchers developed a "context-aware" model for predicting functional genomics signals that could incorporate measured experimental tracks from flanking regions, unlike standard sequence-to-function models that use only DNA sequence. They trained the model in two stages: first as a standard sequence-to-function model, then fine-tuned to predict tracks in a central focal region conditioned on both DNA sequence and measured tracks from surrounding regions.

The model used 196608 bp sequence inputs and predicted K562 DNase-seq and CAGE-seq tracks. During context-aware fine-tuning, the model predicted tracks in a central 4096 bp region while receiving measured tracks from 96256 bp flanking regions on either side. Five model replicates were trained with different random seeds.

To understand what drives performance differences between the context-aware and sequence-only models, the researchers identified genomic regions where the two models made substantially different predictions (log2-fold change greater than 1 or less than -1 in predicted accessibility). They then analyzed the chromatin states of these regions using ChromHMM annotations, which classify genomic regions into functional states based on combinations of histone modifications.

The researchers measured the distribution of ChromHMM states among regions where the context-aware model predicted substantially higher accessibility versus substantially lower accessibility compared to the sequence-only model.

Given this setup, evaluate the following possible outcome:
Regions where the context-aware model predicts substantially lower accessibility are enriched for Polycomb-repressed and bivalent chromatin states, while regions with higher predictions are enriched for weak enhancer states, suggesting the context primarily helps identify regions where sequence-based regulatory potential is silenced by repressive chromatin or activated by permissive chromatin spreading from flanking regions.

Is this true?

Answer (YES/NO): NO